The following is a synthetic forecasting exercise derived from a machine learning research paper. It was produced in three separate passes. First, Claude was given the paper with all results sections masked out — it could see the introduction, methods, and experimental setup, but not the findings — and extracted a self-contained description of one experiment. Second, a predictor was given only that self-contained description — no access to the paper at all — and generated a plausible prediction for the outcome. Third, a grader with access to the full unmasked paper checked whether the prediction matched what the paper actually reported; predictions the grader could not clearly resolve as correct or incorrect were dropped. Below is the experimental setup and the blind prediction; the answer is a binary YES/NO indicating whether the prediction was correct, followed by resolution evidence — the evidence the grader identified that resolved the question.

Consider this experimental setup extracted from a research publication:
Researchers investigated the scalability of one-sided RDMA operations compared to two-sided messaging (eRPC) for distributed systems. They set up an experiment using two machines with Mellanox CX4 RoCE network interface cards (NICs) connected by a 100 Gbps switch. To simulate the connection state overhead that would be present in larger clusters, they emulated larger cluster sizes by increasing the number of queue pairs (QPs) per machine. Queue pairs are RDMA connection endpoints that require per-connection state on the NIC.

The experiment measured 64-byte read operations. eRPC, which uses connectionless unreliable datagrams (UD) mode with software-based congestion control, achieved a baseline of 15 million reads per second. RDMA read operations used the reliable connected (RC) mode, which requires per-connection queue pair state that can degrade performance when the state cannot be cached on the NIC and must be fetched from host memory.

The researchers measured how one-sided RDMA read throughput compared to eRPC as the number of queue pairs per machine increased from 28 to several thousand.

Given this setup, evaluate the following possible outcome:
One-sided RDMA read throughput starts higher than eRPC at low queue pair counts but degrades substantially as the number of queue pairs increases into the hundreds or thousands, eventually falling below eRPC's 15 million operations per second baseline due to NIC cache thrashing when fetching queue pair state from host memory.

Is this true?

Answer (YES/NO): NO